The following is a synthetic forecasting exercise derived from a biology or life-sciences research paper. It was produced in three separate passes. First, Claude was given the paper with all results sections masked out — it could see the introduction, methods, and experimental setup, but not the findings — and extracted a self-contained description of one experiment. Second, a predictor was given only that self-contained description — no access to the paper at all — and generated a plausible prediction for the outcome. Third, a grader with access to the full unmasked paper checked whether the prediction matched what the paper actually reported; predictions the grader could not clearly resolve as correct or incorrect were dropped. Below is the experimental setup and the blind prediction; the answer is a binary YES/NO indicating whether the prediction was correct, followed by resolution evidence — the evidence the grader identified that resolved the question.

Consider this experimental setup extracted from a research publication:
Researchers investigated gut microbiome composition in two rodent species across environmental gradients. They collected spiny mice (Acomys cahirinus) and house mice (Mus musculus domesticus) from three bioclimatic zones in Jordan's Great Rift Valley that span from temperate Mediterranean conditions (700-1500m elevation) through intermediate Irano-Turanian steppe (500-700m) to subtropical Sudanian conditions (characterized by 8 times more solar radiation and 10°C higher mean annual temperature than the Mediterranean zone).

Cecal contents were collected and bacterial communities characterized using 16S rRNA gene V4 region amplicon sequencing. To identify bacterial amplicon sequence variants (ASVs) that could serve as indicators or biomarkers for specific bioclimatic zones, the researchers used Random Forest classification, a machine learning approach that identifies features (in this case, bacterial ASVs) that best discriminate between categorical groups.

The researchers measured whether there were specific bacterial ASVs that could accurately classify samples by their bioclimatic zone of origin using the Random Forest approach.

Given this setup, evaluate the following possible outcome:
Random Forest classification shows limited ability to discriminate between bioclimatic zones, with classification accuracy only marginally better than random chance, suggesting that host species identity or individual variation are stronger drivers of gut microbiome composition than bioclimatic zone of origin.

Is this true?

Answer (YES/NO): NO